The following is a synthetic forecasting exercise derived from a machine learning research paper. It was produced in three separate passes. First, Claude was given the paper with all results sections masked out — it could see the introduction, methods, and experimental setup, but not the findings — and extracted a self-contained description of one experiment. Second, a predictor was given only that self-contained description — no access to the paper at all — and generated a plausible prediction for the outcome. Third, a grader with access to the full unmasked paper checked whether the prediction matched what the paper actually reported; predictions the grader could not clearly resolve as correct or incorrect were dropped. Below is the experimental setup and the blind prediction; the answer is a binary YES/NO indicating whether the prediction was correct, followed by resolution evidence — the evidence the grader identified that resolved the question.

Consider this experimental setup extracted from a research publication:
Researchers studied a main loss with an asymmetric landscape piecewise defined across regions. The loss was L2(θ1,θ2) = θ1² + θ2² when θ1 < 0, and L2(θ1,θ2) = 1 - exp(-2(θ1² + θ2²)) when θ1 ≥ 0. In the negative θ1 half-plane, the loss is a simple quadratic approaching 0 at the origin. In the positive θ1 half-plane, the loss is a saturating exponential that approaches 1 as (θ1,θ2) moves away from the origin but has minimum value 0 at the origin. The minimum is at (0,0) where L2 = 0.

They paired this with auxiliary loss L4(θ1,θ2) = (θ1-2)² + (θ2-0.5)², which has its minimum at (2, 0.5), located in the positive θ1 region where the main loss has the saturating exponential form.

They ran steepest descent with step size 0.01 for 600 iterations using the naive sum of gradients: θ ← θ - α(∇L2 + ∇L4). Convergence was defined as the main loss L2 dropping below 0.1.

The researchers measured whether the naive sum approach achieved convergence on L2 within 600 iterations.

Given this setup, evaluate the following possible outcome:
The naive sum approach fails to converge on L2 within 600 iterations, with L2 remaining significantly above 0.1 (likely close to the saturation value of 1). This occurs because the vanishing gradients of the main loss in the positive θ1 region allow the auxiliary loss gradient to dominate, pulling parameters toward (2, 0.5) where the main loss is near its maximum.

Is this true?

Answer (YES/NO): YES